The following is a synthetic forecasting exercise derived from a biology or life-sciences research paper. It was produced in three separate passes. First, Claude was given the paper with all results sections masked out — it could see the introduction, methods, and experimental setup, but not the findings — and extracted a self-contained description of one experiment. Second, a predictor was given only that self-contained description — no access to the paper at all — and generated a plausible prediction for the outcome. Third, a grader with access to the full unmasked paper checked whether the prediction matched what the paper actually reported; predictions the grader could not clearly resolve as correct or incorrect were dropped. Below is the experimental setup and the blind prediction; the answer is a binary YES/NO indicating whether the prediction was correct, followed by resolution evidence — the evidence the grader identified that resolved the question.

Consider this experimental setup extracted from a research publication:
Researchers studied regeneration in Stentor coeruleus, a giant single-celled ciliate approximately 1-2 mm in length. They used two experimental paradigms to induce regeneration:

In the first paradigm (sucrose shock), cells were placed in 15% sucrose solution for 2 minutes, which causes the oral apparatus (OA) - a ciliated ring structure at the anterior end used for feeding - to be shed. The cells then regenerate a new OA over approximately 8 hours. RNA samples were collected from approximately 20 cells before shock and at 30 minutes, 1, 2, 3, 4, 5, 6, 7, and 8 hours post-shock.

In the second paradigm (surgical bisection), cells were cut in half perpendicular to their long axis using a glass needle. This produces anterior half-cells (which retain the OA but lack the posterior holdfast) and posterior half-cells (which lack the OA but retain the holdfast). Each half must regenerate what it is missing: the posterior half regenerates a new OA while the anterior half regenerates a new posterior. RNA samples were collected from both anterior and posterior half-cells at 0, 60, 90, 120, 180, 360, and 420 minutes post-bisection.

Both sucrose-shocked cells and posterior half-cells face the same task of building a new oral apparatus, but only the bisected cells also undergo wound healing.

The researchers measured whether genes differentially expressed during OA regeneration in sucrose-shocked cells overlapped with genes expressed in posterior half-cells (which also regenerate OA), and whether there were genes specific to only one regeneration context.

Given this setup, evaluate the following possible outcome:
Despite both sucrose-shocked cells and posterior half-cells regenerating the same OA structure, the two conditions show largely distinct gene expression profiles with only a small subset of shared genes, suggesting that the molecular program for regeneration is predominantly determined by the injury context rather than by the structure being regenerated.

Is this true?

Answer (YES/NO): NO